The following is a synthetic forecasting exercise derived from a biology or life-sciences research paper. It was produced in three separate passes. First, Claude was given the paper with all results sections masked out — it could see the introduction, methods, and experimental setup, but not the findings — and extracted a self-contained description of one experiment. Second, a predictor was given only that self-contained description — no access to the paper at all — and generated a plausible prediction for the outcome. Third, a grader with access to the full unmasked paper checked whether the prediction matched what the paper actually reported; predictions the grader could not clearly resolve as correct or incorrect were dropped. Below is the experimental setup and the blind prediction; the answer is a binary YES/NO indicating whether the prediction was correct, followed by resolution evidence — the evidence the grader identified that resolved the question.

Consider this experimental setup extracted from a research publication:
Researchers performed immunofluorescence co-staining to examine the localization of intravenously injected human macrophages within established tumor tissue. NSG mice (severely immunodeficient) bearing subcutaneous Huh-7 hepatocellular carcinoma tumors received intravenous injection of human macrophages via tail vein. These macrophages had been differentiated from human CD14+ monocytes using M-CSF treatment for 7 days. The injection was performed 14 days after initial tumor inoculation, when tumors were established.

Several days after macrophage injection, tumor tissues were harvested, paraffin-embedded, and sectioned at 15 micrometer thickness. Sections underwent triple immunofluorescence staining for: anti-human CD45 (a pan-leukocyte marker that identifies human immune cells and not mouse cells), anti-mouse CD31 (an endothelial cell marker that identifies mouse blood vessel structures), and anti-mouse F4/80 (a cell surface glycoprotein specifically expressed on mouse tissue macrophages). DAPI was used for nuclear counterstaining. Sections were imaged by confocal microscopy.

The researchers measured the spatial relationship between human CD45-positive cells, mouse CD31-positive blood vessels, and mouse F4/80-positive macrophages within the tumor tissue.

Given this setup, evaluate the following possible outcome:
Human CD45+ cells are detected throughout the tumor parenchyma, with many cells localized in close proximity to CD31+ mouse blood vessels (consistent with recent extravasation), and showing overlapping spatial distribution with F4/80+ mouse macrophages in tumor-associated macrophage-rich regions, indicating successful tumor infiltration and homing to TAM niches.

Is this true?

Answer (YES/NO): NO